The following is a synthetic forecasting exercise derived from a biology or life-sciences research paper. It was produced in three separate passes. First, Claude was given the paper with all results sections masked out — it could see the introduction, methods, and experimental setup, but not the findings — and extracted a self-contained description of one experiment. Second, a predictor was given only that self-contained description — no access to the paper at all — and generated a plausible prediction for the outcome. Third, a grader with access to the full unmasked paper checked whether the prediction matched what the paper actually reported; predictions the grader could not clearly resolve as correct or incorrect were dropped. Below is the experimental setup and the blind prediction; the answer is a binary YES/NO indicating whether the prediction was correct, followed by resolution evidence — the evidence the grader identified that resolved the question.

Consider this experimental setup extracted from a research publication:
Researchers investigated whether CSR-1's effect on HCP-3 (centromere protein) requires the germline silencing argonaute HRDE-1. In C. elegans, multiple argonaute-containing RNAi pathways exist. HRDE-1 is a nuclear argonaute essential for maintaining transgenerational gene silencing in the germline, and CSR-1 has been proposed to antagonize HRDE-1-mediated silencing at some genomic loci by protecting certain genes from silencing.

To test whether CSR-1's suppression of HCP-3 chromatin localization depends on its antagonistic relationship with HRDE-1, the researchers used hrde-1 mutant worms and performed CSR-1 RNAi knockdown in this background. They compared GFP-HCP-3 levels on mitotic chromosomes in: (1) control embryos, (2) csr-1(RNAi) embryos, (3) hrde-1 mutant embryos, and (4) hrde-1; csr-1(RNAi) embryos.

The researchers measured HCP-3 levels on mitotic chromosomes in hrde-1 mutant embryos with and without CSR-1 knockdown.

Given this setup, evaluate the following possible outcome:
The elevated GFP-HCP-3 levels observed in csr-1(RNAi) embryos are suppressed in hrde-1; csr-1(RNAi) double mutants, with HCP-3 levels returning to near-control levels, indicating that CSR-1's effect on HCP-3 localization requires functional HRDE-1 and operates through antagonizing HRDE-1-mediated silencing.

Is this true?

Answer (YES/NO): NO